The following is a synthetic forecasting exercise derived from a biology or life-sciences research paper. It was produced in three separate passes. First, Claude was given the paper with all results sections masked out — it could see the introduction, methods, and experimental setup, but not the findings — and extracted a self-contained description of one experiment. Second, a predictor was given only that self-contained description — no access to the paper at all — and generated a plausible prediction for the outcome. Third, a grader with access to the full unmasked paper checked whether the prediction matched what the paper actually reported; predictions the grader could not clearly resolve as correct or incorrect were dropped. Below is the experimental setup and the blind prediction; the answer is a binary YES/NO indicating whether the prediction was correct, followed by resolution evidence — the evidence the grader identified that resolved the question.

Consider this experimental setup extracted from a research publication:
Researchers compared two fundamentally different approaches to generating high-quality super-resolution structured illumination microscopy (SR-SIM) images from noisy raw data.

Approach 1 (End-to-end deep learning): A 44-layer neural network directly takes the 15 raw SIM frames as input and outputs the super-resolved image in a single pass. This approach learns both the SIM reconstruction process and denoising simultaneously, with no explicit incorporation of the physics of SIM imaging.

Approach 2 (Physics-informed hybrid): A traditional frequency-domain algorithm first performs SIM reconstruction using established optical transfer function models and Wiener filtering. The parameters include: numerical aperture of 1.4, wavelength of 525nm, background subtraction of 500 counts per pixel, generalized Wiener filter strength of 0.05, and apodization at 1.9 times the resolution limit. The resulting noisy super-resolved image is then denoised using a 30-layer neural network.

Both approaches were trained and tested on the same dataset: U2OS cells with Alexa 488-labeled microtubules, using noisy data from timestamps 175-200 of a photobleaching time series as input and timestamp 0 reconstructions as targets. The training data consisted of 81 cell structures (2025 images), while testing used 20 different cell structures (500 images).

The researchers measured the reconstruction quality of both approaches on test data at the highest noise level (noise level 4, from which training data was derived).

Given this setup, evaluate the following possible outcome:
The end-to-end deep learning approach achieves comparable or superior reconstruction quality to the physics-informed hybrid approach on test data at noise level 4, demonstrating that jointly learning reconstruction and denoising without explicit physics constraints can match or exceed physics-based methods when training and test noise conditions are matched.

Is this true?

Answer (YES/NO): NO